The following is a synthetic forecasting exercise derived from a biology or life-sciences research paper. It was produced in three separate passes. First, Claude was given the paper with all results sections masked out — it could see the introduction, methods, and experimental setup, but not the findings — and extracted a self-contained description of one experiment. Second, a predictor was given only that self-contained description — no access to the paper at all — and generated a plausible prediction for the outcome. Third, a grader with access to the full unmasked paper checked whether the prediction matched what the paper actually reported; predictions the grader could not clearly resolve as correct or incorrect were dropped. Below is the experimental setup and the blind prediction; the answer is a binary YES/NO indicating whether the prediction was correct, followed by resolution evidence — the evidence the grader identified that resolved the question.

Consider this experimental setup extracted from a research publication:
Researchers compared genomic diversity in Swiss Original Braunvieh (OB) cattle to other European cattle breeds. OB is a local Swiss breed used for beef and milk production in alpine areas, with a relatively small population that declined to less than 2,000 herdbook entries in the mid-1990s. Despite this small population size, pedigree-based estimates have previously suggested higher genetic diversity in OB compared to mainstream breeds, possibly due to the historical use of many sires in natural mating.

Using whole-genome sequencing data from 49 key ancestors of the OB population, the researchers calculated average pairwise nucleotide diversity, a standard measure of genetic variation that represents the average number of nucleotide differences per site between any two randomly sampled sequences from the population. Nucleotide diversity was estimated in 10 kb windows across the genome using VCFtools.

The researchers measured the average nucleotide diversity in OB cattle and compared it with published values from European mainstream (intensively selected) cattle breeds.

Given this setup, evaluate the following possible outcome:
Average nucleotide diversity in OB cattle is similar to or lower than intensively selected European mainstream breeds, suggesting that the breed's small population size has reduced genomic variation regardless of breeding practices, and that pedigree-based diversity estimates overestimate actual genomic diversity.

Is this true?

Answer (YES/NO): NO